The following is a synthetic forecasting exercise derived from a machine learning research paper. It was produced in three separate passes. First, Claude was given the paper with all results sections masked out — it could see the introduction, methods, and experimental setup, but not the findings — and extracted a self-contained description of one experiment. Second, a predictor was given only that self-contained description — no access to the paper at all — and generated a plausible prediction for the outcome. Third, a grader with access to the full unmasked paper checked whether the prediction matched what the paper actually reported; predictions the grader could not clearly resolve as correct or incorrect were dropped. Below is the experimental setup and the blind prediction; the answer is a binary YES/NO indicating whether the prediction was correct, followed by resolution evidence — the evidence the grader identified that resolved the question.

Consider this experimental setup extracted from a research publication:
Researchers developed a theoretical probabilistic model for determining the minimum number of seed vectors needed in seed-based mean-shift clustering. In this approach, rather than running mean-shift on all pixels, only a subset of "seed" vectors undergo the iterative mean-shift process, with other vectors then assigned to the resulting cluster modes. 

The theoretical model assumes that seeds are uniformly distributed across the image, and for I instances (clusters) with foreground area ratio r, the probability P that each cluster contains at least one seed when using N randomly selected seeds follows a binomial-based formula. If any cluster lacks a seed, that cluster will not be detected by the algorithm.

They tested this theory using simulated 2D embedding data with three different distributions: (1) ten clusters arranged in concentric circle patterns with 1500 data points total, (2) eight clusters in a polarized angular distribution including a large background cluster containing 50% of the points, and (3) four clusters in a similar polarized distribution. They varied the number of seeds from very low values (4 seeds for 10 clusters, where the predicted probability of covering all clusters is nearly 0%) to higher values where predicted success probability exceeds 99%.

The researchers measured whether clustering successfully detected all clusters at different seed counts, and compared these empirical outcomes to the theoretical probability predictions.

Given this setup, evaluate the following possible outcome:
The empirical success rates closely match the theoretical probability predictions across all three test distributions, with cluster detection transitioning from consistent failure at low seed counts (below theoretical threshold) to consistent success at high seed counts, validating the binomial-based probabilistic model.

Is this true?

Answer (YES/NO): YES